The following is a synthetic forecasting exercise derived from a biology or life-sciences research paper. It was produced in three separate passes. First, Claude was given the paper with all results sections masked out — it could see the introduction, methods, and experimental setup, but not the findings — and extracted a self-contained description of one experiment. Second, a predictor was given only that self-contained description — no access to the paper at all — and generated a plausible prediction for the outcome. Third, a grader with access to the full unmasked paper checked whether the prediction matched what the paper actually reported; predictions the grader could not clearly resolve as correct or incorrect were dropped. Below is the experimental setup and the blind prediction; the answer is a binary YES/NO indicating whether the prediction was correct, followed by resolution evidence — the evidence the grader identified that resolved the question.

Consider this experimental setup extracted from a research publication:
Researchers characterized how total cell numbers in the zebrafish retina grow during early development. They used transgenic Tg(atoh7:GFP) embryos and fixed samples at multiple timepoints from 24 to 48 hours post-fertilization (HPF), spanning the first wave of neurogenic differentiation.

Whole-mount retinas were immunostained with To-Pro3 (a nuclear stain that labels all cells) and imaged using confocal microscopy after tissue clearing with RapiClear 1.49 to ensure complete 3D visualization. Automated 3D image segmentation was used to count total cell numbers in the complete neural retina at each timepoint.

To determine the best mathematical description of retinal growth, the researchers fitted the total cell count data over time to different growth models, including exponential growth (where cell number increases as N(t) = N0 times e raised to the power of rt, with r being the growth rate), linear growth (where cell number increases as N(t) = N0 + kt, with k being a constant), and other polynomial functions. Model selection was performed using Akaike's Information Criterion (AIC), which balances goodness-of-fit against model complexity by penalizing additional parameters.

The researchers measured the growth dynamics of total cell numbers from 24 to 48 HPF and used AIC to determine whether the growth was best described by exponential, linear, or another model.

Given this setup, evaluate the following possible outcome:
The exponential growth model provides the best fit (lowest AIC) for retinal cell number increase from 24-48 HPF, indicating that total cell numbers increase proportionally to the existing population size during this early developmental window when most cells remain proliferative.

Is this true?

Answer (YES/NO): YES